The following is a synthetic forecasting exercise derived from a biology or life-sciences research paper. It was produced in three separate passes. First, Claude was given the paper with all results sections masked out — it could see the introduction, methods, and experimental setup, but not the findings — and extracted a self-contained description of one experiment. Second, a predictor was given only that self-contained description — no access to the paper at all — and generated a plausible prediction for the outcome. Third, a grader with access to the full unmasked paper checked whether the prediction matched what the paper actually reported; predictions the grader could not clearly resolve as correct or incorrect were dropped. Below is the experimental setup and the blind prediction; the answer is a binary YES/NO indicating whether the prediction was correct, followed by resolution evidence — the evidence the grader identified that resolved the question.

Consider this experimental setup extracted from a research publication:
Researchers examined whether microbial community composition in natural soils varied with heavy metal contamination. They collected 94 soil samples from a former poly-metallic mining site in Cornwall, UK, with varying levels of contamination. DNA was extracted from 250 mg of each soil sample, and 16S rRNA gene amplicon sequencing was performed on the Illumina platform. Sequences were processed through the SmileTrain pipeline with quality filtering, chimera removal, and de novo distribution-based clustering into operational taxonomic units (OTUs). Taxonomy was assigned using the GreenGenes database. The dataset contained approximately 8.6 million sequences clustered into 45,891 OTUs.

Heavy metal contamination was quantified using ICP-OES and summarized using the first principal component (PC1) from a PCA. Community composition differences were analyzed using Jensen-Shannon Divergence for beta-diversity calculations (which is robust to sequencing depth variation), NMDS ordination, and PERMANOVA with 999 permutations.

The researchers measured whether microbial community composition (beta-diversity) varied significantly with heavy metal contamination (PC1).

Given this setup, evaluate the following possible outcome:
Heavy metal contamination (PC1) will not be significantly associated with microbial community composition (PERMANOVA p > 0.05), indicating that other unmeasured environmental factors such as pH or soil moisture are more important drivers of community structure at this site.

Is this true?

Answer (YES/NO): NO